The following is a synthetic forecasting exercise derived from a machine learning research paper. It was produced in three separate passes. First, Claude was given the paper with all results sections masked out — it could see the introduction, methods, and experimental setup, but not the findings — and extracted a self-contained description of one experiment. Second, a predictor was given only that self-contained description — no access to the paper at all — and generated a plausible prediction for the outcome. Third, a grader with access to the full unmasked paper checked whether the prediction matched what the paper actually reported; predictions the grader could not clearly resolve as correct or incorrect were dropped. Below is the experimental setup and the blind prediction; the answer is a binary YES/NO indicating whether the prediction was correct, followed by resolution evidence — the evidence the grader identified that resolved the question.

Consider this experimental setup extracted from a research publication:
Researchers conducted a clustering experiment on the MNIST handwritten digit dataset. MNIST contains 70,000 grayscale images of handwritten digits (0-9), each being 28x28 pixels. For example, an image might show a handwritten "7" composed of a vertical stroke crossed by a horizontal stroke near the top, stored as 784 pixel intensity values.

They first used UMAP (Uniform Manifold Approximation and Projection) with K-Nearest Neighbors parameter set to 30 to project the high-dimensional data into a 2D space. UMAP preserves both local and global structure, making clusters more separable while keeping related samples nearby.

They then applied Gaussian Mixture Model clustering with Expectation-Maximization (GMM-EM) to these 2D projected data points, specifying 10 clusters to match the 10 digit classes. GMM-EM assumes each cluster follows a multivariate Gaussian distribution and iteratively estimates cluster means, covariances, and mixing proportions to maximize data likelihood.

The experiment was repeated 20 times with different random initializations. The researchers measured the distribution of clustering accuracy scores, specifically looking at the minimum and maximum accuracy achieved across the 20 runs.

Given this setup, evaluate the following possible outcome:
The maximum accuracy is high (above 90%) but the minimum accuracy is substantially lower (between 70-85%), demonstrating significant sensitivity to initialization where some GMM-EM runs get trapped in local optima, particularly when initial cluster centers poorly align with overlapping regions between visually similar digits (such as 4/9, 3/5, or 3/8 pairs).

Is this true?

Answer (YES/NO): NO